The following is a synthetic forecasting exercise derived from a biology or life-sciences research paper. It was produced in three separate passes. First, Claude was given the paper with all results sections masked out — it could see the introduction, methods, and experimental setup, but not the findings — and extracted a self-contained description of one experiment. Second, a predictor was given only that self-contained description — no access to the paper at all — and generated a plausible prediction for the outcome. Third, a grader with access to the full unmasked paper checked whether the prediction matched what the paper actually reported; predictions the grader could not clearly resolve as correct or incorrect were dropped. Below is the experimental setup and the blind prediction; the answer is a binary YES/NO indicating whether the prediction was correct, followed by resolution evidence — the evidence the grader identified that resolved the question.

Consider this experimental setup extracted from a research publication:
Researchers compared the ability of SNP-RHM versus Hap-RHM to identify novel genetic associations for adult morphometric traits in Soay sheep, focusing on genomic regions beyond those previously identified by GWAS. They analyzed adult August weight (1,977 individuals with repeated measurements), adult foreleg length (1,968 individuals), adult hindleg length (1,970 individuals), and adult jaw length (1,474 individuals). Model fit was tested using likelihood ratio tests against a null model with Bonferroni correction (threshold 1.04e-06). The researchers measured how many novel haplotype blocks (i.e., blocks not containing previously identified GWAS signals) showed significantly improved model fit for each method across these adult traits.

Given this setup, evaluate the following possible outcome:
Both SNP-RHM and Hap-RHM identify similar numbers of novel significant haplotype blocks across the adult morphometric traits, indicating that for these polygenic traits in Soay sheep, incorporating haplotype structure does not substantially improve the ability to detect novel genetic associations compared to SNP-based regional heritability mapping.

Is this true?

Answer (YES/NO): NO